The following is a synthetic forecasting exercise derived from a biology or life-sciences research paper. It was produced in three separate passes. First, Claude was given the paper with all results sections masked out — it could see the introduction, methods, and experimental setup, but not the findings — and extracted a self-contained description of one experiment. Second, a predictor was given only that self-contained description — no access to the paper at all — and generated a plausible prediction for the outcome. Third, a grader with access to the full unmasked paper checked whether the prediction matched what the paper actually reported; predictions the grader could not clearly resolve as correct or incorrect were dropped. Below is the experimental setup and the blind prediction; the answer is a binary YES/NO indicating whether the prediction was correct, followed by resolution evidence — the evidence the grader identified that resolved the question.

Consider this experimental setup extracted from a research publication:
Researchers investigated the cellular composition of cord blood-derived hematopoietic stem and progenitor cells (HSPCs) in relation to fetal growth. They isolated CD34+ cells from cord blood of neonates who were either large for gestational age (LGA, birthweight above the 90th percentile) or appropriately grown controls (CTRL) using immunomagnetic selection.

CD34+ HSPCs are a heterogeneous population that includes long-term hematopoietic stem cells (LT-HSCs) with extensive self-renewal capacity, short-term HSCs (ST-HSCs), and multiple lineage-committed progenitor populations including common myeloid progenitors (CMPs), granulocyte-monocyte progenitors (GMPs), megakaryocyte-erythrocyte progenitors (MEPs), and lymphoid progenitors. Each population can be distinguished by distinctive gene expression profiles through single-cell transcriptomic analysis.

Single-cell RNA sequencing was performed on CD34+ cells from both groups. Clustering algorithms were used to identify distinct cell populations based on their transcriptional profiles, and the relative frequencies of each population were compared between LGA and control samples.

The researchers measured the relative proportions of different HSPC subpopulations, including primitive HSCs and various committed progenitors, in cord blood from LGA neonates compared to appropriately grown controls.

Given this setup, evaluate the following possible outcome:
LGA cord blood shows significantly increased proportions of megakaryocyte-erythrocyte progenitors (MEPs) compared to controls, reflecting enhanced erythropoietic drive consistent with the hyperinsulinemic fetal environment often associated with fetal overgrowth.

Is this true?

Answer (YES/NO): NO